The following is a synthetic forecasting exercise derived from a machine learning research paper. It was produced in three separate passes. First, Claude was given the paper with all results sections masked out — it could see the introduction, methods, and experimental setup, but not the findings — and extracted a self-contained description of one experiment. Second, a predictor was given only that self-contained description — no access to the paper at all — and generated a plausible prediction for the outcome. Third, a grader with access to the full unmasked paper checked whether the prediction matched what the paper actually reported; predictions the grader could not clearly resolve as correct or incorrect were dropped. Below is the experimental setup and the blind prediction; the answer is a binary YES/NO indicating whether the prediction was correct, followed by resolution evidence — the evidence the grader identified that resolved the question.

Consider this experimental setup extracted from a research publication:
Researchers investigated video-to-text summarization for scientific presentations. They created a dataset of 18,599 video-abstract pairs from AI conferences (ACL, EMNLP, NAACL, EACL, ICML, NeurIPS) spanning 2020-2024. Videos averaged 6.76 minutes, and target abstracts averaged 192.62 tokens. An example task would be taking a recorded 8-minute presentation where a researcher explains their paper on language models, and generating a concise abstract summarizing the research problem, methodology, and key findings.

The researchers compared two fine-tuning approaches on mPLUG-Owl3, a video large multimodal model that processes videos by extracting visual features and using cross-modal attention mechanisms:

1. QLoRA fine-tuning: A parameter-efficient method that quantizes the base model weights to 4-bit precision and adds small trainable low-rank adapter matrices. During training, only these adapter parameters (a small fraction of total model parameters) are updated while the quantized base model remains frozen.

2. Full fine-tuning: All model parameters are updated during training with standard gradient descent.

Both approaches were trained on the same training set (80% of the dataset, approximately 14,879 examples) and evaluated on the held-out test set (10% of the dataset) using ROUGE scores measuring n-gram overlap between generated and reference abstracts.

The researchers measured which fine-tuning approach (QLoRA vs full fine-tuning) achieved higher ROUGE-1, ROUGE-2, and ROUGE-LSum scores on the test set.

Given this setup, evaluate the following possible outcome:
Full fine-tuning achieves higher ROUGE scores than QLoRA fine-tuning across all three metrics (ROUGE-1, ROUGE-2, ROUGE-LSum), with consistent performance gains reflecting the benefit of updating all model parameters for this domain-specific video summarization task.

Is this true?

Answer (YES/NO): YES